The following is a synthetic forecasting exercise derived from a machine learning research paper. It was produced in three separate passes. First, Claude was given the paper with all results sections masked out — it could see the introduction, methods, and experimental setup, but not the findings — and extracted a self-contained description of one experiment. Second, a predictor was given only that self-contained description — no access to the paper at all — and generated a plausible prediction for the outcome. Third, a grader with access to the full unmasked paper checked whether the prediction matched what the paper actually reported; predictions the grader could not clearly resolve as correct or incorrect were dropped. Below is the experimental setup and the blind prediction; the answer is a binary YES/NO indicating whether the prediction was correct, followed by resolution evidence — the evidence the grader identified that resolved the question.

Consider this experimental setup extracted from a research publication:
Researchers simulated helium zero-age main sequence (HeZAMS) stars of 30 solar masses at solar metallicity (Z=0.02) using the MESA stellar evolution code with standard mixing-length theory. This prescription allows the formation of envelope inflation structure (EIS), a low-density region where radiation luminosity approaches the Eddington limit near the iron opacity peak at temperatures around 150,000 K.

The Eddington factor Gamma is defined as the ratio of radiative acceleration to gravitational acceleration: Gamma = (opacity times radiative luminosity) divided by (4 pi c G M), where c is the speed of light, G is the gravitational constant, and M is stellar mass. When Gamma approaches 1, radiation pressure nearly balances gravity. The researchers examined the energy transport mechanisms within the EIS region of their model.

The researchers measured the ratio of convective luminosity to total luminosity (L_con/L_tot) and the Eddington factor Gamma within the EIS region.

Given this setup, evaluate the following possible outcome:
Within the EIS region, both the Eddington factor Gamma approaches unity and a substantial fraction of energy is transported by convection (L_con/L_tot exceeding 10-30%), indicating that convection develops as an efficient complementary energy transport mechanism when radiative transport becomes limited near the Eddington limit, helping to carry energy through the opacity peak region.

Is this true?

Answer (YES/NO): NO